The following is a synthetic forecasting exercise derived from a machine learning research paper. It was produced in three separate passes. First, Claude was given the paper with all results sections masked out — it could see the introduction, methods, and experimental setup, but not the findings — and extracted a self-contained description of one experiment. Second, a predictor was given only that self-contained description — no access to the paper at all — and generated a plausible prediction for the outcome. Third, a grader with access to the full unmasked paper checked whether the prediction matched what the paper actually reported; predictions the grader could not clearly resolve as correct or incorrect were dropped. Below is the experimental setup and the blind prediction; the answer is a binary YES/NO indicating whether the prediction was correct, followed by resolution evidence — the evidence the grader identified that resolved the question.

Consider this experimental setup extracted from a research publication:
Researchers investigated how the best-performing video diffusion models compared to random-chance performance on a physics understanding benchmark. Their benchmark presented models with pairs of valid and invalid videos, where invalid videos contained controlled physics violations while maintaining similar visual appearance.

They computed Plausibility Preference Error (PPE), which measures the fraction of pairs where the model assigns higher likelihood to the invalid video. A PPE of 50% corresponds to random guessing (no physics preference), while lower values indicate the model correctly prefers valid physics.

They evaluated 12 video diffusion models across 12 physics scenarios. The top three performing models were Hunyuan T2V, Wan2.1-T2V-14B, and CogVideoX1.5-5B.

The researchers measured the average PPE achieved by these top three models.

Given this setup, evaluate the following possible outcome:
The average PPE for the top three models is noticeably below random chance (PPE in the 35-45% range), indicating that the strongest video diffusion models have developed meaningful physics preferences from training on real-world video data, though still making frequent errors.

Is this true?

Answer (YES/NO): YES